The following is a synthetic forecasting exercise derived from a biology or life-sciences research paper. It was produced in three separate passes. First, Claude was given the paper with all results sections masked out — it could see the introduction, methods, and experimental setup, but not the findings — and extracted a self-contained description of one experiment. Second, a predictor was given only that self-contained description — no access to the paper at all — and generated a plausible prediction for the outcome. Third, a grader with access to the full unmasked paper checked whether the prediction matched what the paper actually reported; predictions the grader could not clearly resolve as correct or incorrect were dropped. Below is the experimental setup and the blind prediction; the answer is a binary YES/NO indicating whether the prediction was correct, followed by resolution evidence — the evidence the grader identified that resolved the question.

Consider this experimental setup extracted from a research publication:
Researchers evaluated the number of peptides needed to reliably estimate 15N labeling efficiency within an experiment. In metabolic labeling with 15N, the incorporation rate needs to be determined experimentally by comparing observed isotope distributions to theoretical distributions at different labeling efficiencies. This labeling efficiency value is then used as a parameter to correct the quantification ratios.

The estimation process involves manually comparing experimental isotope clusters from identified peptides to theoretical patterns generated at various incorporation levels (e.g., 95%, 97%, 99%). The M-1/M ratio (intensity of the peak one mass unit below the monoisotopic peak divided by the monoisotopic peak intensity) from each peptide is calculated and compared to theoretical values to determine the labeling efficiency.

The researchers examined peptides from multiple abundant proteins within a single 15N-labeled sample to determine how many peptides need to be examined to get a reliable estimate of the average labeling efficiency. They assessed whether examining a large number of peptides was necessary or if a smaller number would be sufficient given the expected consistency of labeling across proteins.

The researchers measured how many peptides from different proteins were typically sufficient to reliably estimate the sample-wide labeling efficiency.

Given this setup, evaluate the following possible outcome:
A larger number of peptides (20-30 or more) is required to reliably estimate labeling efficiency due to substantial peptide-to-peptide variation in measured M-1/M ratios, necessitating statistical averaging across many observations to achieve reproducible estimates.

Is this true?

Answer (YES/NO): NO